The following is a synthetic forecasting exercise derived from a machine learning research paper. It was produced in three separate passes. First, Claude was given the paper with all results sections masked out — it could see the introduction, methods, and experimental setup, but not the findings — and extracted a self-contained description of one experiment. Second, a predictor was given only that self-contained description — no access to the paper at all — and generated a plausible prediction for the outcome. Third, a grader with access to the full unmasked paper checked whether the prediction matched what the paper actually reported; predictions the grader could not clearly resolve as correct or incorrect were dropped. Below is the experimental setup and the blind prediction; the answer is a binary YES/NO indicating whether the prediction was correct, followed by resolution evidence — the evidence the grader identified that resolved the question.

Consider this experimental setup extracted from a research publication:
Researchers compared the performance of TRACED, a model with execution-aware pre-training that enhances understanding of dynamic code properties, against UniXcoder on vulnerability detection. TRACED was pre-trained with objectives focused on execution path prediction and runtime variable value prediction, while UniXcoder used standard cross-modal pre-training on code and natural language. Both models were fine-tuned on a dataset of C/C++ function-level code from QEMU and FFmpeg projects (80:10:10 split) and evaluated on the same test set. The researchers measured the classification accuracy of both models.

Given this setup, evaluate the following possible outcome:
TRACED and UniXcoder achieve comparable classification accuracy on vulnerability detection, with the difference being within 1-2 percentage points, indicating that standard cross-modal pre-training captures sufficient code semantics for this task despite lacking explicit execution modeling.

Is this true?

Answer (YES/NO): YES